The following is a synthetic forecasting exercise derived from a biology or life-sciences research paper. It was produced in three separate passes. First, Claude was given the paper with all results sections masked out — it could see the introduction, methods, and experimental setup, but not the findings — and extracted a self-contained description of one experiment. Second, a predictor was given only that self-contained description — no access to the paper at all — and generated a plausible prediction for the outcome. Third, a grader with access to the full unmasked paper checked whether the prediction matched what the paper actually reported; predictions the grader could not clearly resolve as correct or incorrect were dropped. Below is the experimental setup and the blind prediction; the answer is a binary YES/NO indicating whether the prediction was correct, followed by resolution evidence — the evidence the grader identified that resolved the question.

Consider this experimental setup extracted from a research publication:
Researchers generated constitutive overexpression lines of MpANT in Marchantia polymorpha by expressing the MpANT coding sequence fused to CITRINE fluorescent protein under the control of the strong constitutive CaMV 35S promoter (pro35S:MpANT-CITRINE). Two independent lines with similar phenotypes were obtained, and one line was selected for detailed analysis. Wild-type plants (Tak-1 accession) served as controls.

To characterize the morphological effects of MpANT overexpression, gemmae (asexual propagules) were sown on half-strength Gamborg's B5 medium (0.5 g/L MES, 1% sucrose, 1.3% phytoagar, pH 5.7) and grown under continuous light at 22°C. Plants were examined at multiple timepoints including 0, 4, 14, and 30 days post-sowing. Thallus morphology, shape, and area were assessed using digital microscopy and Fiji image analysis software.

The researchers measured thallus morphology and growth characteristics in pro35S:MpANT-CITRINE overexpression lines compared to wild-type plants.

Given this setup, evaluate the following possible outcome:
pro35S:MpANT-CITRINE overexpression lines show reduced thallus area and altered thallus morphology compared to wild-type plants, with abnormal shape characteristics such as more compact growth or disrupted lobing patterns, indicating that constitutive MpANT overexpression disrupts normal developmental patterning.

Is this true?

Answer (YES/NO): NO